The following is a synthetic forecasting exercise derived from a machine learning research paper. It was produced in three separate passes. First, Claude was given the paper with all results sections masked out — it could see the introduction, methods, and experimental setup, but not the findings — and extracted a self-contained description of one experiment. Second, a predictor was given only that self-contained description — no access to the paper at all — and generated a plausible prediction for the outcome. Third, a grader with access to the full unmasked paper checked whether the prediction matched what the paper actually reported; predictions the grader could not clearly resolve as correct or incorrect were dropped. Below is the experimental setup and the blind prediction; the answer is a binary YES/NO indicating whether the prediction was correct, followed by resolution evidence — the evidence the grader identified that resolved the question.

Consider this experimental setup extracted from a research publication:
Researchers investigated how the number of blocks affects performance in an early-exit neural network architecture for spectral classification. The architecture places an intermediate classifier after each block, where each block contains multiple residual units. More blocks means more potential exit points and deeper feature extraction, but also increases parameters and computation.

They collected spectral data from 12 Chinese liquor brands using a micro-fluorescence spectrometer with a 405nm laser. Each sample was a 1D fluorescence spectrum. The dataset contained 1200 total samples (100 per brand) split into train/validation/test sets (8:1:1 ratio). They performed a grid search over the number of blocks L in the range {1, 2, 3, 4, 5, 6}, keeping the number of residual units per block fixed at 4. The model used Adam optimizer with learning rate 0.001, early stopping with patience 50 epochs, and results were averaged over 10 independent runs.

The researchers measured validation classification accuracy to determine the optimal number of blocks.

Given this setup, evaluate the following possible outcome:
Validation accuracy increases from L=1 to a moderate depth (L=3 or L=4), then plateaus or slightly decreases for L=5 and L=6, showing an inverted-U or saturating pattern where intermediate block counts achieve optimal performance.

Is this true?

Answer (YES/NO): YES